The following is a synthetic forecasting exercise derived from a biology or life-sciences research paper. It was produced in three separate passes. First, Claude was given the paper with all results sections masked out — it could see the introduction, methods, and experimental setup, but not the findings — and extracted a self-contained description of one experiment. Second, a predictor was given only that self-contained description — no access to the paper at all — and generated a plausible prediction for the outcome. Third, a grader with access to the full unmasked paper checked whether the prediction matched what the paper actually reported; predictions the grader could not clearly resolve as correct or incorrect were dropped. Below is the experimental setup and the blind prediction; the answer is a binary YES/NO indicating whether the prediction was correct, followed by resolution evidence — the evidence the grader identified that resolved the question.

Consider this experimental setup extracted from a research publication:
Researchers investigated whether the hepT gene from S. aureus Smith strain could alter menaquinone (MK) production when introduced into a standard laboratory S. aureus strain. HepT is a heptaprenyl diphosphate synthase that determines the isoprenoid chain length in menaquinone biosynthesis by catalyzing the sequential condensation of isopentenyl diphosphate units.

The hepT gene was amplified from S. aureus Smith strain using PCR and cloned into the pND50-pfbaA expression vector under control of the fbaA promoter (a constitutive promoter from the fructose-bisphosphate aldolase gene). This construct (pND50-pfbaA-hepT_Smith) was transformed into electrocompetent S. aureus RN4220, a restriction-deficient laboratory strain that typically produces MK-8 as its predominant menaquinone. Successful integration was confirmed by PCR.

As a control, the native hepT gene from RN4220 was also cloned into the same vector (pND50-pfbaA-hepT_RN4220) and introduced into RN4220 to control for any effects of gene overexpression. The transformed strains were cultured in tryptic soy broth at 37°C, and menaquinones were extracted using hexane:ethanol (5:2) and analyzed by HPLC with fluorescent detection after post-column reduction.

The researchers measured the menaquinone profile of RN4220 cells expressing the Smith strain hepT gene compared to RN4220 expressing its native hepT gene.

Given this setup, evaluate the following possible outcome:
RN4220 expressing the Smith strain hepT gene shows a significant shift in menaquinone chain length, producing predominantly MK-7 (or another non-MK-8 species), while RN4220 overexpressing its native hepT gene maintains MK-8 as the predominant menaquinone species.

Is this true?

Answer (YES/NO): NO